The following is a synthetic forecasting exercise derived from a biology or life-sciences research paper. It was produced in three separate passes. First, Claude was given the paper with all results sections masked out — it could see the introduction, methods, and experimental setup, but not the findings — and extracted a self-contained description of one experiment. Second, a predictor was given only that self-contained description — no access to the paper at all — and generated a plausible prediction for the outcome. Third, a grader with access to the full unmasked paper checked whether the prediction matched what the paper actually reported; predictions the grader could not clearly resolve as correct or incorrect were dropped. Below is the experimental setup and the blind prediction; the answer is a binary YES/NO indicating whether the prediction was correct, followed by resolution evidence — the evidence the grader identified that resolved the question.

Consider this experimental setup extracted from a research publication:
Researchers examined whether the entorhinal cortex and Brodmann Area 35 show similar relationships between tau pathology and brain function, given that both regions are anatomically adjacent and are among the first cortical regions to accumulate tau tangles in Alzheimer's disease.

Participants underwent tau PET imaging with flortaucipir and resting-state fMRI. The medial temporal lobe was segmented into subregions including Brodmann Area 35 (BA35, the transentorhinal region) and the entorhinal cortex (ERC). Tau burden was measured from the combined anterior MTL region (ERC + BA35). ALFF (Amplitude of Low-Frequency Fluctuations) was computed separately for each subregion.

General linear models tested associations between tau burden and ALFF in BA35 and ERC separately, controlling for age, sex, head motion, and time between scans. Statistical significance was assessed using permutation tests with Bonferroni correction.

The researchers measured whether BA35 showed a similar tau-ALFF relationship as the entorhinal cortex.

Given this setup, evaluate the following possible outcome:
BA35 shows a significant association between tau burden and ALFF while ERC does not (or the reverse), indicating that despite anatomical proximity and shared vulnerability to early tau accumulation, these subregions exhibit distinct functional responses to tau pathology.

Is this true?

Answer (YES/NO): YES